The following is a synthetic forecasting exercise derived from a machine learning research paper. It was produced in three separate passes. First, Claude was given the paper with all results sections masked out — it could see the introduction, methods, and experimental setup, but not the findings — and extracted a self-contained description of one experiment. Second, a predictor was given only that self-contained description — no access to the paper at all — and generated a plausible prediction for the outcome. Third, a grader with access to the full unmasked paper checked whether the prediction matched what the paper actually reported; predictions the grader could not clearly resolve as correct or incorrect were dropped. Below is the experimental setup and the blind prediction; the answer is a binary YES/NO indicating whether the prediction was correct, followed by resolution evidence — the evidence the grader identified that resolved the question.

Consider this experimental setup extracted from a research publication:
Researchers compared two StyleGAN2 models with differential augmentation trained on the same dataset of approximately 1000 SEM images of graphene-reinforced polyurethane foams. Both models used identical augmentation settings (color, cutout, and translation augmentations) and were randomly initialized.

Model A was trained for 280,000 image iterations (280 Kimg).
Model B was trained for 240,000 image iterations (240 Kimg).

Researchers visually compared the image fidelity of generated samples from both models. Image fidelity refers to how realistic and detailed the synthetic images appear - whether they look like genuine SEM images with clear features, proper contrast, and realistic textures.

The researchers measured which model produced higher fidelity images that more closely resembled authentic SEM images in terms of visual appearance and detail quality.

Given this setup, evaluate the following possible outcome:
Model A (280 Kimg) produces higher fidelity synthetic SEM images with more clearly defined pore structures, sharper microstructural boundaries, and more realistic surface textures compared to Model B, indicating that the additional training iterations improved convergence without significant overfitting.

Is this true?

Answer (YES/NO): NO